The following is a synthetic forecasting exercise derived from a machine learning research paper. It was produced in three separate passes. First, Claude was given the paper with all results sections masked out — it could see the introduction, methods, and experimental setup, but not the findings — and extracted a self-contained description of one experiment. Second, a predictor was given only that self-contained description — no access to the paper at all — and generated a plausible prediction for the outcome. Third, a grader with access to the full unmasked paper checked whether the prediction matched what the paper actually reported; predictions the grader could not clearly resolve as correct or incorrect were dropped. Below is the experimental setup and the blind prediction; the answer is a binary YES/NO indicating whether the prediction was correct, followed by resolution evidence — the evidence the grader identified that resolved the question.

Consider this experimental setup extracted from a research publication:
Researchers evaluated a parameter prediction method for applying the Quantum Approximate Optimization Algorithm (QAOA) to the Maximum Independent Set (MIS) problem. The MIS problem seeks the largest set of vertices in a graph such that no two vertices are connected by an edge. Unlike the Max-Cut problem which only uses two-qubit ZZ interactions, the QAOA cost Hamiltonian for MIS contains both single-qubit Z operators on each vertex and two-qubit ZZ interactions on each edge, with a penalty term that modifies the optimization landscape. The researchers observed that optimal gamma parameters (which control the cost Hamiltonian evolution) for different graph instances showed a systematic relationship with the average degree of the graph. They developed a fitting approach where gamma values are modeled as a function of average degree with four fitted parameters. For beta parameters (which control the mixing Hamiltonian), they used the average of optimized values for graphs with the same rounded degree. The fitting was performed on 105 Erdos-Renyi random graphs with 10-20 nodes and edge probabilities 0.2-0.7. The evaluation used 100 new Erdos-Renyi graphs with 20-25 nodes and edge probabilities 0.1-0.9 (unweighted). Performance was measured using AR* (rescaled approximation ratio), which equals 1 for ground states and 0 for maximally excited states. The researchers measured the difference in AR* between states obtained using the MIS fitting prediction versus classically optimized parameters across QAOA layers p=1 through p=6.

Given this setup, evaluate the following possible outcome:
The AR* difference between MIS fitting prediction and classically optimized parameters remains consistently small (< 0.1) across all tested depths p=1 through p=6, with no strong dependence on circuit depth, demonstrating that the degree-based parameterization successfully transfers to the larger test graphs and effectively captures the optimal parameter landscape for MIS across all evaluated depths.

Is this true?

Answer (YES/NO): YES